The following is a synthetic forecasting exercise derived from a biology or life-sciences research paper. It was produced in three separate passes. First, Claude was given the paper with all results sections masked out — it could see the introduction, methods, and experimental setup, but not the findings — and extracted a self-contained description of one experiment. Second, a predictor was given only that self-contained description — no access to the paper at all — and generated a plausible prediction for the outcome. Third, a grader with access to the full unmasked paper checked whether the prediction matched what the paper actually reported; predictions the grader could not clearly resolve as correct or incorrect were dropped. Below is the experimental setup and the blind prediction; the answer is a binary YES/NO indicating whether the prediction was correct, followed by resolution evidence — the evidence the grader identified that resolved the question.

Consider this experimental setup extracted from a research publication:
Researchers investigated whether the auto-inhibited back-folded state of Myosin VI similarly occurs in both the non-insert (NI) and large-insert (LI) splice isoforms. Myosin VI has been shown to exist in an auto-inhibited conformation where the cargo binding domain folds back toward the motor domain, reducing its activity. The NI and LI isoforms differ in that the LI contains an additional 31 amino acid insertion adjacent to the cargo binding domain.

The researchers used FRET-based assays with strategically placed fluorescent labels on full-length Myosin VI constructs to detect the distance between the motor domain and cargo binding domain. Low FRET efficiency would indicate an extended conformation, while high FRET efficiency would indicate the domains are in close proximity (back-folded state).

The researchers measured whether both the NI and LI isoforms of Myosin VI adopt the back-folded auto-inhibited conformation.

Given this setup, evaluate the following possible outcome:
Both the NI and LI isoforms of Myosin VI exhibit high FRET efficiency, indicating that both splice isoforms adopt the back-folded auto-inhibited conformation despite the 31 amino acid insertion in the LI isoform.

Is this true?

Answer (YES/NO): YES